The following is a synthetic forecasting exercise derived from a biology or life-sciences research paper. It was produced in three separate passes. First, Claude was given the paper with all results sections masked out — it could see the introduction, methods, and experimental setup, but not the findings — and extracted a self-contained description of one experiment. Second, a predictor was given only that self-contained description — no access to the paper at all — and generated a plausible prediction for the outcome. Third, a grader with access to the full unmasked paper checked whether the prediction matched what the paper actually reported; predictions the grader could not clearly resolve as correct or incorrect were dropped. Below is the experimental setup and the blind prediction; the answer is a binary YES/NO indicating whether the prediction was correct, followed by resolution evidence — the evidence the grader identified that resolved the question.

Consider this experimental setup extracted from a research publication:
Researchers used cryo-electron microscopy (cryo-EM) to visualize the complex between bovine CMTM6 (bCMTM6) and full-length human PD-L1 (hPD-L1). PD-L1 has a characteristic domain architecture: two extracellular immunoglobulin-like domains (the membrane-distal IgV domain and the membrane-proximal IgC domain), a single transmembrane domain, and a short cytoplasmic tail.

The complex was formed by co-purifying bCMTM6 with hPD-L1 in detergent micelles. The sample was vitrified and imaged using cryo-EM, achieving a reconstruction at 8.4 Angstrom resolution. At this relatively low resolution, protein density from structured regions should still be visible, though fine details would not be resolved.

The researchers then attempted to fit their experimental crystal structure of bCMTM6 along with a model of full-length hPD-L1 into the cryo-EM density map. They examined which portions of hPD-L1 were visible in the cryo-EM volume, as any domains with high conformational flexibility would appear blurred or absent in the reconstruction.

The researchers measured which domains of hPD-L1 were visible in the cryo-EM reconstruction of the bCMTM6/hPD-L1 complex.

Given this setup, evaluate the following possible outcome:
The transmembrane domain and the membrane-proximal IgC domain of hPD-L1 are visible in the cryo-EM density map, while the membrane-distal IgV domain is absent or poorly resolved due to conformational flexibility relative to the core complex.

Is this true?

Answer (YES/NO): NO